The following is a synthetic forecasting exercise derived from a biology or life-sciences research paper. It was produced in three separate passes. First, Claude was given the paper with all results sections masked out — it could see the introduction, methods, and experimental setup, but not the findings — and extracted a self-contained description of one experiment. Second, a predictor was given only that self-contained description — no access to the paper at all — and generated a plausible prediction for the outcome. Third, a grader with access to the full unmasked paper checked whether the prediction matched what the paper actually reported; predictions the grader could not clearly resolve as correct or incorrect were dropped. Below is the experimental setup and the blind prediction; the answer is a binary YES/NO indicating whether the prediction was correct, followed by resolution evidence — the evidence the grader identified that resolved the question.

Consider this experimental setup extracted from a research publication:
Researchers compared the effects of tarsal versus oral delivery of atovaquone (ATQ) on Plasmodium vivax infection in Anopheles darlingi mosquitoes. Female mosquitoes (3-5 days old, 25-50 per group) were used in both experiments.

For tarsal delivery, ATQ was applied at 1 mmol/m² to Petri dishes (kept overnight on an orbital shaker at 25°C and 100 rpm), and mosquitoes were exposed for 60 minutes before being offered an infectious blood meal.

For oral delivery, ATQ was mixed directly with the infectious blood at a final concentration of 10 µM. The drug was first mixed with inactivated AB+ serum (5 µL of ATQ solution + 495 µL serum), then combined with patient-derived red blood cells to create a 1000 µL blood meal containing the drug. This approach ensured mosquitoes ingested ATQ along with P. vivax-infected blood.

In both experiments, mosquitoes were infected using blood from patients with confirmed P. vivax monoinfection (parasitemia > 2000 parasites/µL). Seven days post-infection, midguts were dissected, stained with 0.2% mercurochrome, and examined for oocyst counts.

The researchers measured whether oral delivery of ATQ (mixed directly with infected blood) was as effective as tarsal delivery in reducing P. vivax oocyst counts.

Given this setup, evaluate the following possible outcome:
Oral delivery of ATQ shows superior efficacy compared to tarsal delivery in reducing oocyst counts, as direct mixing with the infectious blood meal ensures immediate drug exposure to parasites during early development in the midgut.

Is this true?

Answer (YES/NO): NO